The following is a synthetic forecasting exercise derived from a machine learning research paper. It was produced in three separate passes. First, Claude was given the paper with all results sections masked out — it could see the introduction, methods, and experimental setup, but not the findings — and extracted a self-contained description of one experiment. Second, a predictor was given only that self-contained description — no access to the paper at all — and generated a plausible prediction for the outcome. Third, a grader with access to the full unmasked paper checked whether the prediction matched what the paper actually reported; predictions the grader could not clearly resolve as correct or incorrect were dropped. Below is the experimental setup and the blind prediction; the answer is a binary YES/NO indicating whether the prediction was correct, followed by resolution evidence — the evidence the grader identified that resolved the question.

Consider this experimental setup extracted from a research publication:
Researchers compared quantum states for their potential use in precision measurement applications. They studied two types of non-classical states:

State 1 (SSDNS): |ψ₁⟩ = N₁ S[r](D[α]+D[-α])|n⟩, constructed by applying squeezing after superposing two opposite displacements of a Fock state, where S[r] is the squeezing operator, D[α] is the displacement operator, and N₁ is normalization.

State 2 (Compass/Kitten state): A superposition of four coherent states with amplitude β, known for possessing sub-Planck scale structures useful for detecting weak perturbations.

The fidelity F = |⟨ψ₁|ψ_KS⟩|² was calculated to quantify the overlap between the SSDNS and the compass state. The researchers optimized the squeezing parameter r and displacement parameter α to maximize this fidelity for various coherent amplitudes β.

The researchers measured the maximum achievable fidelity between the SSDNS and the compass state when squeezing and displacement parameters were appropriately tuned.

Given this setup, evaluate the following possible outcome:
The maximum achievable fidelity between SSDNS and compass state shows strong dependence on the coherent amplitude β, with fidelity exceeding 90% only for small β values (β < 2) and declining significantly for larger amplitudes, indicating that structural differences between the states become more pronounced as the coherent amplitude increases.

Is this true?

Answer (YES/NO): NO